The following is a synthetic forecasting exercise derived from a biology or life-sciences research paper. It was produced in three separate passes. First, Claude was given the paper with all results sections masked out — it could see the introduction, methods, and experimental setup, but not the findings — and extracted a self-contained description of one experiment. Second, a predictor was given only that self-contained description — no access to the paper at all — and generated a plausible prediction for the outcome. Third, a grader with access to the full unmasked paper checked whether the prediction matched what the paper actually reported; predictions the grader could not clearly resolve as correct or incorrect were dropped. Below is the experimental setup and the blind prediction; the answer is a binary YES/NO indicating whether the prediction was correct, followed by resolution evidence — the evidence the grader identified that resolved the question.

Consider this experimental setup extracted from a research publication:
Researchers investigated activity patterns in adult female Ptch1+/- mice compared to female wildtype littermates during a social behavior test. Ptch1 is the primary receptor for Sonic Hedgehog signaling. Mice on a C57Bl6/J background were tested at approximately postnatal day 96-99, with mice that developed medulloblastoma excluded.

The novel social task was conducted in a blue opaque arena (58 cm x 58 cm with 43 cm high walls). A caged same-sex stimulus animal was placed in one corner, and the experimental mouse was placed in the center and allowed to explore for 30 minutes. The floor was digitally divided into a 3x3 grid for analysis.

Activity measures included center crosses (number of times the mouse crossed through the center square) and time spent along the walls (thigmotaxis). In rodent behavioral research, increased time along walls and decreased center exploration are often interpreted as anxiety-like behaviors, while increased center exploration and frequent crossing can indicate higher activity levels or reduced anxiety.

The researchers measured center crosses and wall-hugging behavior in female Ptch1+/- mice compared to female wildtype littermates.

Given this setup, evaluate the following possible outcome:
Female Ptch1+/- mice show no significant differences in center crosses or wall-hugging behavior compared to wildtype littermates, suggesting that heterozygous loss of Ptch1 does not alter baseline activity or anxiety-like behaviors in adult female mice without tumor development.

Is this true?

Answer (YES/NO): NO